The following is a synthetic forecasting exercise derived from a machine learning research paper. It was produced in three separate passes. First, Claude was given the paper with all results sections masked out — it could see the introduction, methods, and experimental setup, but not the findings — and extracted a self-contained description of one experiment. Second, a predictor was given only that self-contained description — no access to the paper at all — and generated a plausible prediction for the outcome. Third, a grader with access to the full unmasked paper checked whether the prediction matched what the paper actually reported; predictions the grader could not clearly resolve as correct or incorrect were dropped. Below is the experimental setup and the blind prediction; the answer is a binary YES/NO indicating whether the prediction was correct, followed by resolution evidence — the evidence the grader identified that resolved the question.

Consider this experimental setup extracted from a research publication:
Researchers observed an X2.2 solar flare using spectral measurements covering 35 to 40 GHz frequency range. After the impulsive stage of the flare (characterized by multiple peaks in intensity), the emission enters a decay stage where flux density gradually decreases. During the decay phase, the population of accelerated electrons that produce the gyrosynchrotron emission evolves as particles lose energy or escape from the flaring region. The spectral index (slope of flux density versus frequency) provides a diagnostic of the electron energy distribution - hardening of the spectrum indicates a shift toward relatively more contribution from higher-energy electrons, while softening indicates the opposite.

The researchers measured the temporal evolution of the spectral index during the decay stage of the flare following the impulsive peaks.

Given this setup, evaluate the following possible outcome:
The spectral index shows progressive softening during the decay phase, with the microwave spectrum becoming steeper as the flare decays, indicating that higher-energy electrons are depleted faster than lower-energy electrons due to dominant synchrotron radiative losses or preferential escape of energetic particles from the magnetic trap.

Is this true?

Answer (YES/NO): NO